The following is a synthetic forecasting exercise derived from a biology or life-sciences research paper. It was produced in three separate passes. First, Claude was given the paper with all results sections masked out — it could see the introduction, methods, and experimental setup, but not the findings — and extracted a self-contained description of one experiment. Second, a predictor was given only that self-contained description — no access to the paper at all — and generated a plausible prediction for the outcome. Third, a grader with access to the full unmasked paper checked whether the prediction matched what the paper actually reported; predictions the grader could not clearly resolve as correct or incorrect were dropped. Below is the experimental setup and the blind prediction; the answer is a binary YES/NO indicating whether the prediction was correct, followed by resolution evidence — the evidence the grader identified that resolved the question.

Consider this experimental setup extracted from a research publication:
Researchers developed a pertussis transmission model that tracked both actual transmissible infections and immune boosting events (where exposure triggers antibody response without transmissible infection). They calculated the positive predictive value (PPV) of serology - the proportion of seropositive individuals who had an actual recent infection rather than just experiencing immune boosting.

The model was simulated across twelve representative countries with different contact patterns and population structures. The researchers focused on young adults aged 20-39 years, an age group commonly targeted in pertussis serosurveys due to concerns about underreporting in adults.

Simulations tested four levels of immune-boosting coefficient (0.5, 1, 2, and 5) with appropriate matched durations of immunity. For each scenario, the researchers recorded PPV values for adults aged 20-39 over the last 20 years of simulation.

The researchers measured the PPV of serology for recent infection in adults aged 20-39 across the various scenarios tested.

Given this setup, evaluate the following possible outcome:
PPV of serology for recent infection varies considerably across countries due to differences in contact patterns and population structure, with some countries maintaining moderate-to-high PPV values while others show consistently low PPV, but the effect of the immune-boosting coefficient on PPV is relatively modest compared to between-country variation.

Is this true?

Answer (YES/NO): NO